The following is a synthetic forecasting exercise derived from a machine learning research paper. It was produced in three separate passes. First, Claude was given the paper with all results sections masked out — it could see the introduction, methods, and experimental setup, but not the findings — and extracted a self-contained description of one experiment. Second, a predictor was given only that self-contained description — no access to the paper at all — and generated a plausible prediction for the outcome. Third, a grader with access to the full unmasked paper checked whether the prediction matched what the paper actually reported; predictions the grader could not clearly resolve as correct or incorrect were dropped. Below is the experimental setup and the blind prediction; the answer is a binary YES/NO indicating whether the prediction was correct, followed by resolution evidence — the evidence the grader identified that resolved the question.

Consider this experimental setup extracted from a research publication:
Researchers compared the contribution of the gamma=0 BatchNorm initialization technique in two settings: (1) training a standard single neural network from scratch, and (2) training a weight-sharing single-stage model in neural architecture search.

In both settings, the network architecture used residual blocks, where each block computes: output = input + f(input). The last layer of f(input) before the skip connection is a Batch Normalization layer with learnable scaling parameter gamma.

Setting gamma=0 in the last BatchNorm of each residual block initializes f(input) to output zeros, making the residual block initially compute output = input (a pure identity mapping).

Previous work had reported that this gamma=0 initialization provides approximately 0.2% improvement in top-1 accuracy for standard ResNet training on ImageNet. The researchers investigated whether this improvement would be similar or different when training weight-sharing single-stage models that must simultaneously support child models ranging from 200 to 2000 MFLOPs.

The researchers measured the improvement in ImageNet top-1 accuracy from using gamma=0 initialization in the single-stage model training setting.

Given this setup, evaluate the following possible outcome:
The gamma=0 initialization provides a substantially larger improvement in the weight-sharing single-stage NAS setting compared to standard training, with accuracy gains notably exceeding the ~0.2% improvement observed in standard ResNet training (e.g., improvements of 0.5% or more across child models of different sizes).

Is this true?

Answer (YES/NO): YES